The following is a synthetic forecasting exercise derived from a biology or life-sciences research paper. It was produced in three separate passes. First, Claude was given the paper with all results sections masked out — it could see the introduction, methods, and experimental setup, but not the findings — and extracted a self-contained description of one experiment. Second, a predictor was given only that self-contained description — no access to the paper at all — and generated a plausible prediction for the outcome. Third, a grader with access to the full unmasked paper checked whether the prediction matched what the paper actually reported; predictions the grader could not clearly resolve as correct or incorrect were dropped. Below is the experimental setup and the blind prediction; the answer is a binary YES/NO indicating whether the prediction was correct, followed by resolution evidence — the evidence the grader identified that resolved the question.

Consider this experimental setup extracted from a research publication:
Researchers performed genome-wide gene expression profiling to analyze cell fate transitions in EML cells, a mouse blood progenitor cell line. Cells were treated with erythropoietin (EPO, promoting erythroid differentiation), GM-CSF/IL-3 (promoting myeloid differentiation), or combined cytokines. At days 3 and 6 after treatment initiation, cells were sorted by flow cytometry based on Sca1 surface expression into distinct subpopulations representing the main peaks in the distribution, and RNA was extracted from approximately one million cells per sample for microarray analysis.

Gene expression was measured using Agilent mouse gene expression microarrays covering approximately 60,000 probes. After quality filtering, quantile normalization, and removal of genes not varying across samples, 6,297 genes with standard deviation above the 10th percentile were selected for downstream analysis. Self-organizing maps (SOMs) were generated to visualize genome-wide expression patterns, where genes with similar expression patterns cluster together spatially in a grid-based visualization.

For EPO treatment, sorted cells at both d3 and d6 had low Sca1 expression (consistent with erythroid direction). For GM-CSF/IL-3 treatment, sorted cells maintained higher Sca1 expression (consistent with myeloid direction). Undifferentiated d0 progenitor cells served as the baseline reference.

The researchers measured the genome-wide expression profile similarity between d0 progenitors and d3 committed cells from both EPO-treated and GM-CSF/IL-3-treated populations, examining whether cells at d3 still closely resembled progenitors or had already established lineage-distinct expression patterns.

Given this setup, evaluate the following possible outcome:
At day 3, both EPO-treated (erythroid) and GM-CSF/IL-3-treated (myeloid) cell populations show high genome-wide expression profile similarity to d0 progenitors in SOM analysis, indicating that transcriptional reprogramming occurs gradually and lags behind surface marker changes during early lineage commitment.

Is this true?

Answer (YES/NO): NO